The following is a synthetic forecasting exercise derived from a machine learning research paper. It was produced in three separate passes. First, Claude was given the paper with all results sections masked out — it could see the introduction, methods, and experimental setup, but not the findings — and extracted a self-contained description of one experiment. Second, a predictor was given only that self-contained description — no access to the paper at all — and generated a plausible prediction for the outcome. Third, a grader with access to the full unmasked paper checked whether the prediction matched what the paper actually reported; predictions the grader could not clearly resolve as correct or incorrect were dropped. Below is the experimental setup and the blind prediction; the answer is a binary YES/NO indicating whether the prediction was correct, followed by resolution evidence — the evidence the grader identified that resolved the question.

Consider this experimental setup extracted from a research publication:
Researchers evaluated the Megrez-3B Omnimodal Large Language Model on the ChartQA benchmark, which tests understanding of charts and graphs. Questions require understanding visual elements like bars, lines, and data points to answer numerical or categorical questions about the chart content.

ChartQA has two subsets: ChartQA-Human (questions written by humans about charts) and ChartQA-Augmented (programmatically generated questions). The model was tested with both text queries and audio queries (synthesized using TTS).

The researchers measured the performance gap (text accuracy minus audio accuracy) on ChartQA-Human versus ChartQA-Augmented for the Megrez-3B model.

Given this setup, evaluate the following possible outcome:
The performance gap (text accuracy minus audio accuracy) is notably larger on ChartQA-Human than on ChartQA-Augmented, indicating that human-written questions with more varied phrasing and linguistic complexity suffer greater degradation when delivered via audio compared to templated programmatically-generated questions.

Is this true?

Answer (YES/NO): NO